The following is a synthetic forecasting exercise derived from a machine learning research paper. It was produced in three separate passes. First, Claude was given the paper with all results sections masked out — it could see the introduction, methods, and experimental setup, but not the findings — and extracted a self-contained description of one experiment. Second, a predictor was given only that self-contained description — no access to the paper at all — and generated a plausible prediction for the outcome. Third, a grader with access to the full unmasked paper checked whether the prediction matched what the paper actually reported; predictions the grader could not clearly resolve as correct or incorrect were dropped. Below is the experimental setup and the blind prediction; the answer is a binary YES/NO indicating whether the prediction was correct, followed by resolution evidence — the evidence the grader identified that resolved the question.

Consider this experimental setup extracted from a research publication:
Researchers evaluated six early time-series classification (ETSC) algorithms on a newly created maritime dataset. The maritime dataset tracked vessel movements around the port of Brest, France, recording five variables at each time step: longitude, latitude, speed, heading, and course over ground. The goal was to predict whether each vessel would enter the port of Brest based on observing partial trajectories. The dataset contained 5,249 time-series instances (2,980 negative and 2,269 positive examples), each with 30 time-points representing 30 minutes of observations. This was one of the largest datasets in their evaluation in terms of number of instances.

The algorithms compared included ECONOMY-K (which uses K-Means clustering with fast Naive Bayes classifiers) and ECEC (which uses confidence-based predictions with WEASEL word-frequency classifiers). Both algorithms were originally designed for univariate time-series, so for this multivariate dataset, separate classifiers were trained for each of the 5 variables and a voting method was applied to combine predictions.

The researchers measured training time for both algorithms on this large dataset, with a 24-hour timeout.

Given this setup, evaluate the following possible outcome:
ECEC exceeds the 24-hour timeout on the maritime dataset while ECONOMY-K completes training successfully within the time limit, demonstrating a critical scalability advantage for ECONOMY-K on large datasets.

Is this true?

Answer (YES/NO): NO